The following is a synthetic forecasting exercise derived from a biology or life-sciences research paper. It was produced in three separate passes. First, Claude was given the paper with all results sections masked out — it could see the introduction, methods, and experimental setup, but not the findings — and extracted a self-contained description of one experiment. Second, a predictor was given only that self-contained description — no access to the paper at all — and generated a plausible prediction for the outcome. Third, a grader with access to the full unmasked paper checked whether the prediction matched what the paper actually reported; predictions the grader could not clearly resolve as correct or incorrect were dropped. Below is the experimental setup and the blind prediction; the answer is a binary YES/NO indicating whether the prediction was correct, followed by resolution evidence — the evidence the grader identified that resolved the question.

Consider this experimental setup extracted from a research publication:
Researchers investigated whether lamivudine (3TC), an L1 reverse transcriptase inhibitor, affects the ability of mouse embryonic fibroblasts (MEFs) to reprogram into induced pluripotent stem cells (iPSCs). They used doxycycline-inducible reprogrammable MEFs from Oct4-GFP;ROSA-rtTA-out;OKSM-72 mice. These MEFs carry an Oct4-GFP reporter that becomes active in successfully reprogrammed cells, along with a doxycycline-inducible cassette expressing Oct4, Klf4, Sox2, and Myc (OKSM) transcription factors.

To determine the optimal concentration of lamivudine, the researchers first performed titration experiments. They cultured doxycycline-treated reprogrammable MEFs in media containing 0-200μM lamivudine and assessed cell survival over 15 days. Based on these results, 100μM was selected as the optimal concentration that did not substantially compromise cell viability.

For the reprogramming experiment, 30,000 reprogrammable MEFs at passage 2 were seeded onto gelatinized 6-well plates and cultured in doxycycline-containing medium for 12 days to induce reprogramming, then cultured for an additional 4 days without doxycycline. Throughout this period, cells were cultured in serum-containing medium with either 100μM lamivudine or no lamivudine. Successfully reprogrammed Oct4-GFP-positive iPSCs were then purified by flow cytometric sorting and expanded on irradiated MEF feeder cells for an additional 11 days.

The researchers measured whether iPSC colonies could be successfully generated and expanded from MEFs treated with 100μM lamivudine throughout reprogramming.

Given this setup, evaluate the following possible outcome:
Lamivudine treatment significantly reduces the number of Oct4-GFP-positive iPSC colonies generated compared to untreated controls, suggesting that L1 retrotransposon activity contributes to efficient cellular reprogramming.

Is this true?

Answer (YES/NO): NO